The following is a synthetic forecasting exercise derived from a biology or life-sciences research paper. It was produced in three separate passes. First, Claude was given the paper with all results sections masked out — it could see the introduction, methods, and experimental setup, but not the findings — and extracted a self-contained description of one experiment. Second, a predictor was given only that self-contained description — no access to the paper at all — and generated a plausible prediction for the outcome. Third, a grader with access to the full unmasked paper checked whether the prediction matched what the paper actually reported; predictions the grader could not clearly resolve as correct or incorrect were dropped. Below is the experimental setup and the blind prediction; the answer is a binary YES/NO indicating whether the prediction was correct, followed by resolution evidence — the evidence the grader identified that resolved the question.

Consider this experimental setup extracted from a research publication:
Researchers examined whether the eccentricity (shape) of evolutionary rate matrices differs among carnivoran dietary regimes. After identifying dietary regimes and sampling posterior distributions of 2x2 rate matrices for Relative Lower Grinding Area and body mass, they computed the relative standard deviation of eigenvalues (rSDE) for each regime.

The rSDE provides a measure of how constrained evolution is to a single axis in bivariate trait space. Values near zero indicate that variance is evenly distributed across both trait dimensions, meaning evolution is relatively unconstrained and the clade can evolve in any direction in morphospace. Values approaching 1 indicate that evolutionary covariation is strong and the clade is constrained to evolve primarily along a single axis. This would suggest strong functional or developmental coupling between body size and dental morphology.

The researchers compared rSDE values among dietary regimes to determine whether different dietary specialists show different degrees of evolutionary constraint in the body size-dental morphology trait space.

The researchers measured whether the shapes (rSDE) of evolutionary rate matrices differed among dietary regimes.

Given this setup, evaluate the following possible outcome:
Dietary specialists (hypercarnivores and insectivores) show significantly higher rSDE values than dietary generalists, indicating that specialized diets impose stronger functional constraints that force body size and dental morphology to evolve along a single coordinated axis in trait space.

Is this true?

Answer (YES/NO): YES